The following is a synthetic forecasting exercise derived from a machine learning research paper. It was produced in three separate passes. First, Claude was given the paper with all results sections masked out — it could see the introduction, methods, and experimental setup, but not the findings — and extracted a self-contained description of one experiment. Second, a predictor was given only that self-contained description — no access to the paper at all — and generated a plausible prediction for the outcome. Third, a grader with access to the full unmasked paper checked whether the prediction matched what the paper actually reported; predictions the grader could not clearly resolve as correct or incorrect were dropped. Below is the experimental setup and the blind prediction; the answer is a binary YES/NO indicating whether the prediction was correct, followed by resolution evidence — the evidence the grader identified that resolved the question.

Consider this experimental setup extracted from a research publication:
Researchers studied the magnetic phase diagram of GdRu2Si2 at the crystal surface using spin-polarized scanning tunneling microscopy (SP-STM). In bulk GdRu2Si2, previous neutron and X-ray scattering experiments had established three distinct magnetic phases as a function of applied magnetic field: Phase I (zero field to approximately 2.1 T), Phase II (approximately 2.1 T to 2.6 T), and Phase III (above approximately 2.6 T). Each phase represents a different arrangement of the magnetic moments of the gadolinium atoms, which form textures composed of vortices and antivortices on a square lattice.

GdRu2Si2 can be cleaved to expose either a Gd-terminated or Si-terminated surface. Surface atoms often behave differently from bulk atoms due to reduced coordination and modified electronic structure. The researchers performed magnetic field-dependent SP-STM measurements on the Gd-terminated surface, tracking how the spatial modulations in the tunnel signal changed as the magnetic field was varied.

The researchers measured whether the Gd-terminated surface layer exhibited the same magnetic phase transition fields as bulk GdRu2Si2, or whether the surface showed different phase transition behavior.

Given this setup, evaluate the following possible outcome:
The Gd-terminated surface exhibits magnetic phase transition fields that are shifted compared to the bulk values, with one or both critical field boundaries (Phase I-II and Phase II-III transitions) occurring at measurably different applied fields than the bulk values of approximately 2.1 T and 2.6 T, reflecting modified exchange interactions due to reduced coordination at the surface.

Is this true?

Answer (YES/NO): NO